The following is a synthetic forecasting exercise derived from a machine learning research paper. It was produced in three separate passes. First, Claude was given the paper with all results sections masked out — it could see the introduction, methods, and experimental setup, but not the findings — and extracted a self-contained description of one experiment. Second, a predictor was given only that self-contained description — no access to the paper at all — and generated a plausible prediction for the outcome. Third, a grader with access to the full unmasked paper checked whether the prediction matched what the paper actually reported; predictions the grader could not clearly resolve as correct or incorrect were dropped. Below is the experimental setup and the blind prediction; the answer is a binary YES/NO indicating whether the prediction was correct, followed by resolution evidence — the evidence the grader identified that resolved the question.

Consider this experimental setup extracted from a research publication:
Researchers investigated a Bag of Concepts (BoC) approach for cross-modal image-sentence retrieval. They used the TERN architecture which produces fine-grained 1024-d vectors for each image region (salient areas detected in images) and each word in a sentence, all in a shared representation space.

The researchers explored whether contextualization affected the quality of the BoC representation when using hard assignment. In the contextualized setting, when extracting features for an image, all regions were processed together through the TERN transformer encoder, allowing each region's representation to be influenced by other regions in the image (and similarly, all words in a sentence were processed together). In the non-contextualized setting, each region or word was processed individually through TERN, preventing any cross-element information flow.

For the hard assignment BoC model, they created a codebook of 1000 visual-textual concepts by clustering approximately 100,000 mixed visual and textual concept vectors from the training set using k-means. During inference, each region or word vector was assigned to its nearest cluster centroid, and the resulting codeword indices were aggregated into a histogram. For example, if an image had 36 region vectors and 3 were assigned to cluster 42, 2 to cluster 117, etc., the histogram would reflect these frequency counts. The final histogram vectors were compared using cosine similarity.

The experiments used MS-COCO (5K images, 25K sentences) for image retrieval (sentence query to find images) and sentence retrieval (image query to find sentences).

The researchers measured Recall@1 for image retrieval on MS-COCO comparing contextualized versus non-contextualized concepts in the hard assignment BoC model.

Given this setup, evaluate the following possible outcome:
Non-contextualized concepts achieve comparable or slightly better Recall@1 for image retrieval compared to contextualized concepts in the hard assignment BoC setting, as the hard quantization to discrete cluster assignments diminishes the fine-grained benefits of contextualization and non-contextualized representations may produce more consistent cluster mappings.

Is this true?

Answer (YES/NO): NO